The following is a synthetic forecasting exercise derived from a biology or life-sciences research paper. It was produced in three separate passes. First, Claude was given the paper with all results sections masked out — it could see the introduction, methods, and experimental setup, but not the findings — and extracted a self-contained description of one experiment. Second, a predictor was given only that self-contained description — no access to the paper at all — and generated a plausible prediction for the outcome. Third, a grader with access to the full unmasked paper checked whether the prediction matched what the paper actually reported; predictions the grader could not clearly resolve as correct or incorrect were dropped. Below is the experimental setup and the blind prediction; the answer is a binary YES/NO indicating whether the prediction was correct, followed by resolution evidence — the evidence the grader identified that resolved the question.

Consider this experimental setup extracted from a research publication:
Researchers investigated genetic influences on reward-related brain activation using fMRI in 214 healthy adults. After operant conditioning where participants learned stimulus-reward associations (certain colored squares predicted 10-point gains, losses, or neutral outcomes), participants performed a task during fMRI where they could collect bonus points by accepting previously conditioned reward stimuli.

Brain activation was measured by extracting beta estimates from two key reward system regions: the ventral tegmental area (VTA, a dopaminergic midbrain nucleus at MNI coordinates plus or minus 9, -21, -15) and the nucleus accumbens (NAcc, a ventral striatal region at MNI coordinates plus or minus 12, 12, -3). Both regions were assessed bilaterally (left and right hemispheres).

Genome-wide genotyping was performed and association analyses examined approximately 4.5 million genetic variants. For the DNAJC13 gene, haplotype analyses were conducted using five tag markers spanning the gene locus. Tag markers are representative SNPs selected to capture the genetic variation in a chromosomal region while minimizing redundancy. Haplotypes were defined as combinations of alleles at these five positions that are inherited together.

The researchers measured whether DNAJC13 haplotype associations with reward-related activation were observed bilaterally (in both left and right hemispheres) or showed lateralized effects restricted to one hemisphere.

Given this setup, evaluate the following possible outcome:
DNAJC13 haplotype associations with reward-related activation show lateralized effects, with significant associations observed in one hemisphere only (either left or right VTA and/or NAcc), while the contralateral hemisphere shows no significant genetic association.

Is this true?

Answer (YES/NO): YES